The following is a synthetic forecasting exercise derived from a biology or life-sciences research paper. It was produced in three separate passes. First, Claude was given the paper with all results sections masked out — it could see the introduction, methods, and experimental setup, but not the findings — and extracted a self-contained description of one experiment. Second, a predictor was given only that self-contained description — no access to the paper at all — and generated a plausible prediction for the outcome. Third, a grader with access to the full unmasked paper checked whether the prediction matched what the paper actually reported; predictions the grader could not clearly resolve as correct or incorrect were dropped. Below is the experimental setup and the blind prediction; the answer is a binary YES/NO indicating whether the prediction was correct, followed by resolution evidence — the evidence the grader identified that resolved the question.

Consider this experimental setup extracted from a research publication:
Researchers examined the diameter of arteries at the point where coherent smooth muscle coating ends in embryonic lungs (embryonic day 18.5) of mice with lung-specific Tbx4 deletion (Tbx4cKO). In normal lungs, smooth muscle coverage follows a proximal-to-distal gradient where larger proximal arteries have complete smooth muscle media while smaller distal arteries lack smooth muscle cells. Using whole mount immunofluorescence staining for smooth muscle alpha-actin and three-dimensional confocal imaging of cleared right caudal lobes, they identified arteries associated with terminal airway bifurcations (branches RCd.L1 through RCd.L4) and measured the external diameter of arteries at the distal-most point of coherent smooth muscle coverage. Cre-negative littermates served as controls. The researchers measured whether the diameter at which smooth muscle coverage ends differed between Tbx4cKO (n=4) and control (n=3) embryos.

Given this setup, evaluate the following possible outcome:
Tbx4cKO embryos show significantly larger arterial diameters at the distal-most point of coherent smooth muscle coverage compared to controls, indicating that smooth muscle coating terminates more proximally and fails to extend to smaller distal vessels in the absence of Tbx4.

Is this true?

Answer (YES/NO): NO